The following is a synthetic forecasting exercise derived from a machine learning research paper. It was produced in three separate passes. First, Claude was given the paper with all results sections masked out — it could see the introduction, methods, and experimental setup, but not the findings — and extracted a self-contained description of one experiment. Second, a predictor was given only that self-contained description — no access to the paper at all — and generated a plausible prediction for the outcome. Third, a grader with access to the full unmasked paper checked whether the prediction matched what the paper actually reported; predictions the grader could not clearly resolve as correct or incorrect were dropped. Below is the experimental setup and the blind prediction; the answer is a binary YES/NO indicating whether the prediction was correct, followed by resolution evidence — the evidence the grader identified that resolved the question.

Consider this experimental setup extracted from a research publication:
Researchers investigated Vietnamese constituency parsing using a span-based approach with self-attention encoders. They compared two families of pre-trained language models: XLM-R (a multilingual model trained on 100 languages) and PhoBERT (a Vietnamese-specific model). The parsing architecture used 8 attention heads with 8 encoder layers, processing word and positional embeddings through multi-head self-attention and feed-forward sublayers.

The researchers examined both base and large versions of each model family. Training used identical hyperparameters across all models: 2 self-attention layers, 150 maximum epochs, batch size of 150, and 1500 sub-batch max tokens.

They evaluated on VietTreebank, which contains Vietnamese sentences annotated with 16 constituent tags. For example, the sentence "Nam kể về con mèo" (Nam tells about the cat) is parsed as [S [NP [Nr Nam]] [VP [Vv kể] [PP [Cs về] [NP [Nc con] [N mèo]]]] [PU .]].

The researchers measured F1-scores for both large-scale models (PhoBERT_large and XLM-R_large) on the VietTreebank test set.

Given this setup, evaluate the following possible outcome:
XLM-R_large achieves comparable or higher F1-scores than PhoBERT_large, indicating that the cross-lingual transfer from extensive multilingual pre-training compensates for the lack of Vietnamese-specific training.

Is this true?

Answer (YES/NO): YES